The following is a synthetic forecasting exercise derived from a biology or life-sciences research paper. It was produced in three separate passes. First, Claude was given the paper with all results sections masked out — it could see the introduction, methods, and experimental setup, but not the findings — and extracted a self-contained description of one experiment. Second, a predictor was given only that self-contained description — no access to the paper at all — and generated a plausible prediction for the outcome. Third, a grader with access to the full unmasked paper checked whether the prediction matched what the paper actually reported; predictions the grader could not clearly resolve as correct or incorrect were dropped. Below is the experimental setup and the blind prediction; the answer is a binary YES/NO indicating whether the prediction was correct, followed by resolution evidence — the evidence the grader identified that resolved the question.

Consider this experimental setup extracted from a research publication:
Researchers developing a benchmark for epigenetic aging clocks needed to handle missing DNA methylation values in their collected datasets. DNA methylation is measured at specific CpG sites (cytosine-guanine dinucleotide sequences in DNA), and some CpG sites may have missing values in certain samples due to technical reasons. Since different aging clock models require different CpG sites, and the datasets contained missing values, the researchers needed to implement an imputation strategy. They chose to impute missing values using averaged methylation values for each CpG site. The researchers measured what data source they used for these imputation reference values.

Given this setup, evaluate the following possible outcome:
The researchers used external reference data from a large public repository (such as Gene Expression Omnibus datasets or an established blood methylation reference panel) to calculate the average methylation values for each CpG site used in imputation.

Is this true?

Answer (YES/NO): NO